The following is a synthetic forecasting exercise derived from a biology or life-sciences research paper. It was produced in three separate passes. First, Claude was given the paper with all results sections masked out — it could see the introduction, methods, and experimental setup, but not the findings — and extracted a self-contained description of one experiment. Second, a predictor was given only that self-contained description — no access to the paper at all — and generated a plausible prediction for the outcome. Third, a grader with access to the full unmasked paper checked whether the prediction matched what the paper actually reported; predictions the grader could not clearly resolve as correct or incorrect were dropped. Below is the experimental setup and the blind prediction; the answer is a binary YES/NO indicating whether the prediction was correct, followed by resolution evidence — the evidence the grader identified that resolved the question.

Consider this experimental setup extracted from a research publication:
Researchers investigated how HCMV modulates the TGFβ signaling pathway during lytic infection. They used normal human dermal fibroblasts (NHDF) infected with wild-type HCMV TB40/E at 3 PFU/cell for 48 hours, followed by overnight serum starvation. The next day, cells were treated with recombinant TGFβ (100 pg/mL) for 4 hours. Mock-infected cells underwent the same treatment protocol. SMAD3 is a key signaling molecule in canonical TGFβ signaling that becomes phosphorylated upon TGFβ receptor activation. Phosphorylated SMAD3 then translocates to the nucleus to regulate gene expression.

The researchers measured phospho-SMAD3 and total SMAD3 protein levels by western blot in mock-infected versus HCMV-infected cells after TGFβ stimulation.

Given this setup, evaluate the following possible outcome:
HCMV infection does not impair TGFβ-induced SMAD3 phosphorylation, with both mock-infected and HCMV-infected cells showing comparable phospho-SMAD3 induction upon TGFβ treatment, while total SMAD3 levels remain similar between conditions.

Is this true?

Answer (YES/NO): NO